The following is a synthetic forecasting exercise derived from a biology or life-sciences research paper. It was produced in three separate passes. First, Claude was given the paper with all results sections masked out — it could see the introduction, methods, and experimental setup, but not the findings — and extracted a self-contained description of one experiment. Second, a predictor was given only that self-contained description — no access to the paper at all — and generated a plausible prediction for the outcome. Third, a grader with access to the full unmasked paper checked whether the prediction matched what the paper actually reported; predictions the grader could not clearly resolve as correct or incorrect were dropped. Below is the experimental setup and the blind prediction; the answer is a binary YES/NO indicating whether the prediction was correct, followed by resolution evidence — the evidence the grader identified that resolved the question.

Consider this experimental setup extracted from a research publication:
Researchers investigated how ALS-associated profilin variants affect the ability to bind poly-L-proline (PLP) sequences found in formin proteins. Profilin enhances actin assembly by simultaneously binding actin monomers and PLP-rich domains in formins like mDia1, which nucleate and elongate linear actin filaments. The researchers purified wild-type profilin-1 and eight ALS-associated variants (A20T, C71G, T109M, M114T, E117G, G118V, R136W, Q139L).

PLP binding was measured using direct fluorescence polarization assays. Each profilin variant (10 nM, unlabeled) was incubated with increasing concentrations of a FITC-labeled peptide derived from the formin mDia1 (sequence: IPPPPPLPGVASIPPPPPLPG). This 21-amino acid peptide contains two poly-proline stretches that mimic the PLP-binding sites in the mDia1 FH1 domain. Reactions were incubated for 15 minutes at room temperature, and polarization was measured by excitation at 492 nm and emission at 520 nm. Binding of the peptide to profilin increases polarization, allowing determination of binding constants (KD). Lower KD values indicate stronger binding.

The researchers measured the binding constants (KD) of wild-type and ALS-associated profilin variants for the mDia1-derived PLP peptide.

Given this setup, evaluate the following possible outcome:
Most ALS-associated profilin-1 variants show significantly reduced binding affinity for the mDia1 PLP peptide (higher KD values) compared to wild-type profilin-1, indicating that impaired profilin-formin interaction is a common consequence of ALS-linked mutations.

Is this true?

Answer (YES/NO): NO